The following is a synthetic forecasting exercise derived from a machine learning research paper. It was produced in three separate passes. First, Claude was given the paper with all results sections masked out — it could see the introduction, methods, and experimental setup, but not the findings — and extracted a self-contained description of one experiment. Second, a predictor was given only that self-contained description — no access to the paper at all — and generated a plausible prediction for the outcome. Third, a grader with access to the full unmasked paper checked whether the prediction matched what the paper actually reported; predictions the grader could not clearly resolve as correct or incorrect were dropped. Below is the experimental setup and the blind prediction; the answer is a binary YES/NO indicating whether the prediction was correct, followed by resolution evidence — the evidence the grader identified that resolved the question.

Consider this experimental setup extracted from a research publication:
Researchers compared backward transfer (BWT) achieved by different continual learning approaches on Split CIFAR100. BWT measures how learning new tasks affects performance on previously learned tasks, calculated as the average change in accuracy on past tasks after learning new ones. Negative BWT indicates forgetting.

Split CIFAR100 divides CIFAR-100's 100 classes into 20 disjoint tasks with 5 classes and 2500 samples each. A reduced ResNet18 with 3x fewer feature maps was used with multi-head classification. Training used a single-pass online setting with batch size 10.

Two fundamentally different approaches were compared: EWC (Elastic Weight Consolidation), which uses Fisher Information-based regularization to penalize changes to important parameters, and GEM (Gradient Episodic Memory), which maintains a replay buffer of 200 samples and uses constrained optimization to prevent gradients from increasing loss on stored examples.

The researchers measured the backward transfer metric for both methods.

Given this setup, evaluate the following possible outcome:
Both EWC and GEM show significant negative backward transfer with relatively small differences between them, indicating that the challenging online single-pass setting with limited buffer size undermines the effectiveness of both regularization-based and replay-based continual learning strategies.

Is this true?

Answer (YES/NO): YES